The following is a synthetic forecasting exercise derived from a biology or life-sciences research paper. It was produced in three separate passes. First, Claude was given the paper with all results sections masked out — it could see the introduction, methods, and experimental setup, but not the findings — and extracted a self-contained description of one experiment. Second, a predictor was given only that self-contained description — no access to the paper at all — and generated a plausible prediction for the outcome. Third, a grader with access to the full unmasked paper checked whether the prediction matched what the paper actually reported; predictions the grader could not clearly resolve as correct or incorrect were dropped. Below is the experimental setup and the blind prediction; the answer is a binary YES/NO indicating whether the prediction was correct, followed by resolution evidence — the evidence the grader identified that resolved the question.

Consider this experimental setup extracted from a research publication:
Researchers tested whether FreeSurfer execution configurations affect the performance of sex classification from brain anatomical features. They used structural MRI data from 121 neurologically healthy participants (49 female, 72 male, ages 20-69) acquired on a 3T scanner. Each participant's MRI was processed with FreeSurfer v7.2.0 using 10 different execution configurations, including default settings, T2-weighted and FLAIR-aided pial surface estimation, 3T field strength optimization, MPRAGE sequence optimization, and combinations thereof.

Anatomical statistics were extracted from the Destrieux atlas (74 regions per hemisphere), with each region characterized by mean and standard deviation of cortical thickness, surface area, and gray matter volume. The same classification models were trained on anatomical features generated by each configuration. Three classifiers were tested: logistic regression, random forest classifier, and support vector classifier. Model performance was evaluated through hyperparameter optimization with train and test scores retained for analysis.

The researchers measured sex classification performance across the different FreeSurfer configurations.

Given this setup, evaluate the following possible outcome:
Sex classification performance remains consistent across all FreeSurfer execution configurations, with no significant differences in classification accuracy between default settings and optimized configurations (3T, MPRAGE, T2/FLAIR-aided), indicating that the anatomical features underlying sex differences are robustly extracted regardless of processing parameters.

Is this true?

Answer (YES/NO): NO